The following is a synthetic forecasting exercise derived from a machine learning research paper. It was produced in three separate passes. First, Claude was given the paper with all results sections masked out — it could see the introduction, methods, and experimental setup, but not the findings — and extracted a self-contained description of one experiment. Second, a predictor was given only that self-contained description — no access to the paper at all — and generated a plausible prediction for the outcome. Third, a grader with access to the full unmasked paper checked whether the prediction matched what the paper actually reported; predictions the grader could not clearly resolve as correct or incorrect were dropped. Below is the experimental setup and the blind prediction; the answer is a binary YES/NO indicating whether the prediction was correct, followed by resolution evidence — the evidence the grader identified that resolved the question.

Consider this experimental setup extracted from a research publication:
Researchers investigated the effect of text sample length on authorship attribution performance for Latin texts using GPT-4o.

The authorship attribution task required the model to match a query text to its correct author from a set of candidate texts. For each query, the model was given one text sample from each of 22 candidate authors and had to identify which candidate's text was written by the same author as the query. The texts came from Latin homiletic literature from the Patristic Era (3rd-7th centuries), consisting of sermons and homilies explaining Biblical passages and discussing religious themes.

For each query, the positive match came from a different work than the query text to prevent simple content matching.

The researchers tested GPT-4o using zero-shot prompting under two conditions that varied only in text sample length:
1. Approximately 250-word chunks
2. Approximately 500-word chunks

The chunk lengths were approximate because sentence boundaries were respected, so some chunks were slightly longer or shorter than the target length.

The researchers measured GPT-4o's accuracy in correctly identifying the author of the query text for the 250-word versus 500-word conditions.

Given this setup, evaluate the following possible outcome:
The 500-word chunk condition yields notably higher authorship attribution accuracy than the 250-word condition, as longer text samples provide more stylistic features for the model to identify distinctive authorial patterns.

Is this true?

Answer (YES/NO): YES